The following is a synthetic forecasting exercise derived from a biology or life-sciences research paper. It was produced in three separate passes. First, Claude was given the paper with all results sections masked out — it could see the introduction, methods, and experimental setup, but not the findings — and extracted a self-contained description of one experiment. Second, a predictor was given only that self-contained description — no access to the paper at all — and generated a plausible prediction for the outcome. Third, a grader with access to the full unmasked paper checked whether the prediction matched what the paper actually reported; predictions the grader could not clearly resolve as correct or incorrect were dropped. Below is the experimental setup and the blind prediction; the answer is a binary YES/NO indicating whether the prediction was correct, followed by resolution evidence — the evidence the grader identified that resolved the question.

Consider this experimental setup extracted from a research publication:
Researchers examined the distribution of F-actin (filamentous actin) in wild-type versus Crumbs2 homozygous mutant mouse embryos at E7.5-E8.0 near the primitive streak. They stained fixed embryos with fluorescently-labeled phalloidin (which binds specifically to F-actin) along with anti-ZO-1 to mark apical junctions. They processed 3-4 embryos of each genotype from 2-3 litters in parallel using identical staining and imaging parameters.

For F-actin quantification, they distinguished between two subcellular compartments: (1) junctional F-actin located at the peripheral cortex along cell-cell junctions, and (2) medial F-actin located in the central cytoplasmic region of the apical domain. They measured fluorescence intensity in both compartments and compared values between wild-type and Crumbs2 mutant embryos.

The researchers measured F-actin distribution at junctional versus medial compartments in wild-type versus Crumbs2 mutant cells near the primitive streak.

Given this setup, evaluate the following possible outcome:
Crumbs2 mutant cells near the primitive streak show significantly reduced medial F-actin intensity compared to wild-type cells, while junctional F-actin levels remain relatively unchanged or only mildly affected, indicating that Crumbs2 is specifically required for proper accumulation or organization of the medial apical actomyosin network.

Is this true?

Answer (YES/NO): NO